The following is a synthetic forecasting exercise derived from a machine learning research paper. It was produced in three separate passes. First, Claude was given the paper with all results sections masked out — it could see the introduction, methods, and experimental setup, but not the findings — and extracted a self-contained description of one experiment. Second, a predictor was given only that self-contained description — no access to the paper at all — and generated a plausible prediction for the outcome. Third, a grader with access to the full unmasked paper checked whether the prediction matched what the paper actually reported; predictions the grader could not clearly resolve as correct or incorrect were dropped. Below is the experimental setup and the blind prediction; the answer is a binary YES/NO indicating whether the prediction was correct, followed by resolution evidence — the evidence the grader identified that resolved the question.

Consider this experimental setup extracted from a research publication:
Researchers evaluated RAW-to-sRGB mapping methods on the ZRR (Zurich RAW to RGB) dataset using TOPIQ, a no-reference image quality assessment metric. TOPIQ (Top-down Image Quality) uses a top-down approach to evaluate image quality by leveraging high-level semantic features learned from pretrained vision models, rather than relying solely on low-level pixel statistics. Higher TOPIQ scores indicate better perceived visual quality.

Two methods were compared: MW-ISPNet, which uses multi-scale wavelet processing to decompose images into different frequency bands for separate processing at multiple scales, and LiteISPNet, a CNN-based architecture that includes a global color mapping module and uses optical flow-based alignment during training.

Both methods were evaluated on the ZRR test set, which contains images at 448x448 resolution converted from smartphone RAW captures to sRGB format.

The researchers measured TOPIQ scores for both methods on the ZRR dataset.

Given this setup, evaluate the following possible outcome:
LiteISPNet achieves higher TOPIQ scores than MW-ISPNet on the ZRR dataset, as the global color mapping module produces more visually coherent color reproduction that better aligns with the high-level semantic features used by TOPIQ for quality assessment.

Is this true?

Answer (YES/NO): YES